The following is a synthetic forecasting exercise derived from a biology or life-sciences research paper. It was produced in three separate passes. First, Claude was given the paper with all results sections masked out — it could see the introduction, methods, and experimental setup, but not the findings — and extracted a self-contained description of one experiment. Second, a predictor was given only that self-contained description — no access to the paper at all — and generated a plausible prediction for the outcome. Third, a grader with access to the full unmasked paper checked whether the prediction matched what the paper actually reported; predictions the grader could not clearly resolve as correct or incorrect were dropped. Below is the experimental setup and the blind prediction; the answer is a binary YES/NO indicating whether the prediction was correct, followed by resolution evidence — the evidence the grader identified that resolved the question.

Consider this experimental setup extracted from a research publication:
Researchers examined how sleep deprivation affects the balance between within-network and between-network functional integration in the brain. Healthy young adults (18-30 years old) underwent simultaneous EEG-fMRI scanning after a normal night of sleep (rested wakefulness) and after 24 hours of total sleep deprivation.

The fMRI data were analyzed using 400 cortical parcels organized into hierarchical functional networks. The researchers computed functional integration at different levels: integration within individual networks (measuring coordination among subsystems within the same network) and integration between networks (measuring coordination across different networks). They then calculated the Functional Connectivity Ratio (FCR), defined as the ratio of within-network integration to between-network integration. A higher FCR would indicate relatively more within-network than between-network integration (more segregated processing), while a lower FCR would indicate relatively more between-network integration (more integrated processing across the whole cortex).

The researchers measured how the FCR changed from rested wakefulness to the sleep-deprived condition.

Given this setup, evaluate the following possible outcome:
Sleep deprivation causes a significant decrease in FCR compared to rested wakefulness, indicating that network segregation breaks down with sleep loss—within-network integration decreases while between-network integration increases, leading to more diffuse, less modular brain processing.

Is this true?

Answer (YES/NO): NO